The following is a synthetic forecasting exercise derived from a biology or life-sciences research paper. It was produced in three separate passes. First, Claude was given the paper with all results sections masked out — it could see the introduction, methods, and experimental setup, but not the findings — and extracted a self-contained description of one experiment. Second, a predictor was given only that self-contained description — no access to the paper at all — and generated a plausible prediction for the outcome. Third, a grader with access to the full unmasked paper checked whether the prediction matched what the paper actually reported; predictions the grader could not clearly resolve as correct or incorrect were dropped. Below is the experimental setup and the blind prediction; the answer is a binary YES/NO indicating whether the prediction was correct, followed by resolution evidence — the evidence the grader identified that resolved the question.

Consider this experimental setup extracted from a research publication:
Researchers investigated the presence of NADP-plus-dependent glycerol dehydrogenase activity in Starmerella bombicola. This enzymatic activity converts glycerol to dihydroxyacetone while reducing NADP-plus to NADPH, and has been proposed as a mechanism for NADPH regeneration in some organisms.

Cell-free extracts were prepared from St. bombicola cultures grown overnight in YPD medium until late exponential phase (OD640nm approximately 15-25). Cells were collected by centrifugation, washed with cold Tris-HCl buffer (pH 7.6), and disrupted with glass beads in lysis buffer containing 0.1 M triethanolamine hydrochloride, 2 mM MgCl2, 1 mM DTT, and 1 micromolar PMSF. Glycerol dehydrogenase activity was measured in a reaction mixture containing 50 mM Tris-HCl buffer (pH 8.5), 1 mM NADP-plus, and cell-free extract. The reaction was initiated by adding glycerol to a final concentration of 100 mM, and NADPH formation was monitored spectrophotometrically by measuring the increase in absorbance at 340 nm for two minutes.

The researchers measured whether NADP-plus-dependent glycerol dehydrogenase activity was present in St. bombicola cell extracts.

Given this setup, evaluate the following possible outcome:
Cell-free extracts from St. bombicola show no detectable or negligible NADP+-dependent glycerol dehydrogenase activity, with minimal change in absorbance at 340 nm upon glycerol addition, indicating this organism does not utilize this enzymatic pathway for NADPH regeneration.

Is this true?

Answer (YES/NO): YES